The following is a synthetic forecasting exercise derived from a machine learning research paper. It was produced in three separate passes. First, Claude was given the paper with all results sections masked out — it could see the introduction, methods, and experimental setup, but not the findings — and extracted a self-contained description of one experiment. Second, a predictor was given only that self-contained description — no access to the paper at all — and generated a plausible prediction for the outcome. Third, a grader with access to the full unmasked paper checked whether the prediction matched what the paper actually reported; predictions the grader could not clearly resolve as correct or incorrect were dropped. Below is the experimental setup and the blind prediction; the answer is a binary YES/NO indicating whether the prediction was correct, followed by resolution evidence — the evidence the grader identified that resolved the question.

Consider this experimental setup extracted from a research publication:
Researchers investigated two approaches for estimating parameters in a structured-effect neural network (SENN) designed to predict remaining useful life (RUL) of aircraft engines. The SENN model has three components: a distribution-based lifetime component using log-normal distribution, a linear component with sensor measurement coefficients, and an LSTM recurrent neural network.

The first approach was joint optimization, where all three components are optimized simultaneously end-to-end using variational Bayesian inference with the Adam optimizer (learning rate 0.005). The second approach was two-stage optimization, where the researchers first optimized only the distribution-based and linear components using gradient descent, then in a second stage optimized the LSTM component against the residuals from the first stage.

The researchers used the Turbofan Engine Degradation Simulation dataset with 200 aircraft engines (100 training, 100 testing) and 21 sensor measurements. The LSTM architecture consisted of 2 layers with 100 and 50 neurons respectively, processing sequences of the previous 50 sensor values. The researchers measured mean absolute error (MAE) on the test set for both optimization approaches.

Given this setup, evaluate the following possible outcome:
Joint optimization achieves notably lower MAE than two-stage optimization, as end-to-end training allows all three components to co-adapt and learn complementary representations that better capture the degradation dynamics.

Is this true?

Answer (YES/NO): YES